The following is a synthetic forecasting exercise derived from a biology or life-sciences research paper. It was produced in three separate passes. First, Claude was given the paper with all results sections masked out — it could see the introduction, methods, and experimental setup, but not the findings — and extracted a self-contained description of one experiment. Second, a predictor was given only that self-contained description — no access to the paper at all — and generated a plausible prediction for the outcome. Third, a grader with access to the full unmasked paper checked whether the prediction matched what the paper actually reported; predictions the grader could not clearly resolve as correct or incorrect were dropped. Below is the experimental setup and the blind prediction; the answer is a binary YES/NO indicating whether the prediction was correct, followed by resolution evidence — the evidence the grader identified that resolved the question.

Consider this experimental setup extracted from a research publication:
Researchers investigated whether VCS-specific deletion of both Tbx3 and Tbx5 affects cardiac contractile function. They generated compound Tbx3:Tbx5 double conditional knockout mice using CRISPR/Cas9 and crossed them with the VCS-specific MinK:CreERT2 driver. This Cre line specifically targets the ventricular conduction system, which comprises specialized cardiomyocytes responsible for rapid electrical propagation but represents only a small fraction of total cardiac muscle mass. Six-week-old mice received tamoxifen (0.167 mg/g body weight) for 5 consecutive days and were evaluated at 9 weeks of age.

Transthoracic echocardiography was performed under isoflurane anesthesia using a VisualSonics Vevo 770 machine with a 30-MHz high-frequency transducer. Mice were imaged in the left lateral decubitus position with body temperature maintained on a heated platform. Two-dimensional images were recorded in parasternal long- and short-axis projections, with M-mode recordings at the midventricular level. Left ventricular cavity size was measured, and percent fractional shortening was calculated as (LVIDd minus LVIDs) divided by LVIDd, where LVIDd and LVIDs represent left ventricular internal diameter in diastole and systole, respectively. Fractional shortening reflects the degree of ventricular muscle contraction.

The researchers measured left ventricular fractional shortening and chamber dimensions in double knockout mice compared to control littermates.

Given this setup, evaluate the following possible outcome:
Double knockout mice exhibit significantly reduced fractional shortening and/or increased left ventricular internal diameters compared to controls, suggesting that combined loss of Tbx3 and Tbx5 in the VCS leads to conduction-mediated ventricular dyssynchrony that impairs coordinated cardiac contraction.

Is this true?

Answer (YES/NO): NO